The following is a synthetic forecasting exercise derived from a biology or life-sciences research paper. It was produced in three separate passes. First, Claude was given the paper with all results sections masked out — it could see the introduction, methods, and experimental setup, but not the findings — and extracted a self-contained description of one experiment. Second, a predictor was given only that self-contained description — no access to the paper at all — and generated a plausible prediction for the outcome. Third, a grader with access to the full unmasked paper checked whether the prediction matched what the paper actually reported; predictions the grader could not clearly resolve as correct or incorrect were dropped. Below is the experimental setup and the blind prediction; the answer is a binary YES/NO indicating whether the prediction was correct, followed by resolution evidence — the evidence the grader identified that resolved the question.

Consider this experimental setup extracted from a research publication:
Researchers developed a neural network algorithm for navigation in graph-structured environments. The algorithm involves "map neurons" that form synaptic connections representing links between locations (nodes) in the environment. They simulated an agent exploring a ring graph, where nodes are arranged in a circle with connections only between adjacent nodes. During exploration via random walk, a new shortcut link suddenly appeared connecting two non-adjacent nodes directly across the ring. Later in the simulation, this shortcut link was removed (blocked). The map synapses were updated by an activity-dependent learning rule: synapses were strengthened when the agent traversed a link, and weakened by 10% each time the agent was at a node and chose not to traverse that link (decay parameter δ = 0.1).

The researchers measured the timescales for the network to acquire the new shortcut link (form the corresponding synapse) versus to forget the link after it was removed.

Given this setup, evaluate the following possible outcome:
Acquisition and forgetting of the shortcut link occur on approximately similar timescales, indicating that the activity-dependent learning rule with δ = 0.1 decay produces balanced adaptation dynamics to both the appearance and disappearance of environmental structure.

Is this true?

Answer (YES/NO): NO